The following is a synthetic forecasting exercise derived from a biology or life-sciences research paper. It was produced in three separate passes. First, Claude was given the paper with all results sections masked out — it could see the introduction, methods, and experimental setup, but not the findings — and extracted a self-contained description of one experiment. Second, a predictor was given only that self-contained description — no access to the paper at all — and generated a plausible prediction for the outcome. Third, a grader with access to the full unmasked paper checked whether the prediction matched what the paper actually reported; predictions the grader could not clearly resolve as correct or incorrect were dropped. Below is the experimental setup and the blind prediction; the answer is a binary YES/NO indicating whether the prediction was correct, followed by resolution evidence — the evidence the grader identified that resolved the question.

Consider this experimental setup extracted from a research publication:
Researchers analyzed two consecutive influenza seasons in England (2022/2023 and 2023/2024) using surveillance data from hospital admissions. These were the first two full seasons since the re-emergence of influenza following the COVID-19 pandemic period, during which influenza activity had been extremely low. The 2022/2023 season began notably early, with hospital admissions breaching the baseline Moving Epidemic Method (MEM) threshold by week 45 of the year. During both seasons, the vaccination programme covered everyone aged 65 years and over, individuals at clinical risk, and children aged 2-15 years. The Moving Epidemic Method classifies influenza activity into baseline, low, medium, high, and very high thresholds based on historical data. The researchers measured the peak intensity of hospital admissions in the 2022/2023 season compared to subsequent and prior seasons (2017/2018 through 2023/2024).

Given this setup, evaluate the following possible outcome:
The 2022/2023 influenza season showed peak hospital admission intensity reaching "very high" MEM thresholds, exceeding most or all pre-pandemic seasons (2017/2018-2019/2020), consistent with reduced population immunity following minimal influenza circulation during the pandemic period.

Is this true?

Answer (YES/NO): YES